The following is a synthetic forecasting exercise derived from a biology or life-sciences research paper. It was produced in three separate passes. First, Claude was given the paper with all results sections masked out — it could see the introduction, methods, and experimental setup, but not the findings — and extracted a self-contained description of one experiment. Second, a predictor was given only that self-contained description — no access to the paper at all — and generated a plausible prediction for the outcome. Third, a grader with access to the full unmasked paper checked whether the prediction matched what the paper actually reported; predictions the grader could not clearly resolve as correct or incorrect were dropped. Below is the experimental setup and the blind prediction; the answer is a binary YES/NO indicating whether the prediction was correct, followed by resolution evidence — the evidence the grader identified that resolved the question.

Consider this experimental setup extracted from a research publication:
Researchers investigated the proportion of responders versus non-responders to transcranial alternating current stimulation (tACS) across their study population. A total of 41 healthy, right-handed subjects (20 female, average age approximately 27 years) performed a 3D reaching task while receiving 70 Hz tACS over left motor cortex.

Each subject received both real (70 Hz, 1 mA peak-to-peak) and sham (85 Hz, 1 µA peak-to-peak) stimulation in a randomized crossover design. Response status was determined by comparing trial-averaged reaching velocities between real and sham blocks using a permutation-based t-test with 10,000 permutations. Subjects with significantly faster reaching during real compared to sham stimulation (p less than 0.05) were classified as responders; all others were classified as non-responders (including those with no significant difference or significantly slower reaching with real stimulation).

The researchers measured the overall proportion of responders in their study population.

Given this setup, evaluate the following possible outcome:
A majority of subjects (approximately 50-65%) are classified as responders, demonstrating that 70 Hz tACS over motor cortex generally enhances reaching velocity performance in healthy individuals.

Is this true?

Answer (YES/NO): NO